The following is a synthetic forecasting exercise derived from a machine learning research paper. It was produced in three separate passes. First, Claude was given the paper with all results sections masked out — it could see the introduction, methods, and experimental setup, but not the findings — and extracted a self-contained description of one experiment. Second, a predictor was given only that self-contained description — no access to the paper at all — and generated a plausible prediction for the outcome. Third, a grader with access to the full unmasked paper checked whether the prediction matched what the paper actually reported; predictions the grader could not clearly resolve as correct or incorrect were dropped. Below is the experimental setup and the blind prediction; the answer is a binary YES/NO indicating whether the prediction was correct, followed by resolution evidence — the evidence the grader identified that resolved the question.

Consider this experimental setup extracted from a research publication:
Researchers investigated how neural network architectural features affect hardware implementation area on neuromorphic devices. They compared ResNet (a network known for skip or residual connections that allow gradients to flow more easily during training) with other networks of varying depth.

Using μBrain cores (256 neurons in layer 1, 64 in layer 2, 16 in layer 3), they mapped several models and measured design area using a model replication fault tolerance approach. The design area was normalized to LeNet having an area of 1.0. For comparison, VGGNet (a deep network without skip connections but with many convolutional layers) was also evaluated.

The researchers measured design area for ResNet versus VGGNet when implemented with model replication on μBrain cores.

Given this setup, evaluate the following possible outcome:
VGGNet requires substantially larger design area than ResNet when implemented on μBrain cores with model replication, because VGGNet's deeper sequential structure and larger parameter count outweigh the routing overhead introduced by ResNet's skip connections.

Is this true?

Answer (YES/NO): YES